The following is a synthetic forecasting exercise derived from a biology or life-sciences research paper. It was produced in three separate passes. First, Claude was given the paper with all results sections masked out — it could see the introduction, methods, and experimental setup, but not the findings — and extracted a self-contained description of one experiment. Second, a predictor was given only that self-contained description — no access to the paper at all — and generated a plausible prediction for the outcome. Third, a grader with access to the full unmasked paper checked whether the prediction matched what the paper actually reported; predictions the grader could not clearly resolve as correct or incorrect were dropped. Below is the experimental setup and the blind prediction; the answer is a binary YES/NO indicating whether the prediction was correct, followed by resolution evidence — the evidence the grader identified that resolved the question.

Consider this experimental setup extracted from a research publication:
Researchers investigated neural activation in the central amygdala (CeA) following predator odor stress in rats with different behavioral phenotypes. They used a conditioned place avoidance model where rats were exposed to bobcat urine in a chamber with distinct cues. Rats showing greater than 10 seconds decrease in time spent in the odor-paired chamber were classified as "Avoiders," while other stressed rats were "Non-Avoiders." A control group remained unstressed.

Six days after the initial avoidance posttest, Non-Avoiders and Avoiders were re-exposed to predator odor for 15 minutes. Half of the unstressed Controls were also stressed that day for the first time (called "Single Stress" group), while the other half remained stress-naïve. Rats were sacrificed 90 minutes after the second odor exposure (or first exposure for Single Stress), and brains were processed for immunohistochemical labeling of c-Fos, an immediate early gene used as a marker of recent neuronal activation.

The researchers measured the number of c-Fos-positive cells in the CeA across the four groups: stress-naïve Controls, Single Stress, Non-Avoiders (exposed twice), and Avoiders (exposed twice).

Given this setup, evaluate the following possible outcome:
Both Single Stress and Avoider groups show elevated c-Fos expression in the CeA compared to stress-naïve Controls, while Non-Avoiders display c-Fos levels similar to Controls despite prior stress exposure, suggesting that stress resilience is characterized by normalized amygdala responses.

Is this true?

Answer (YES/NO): NO